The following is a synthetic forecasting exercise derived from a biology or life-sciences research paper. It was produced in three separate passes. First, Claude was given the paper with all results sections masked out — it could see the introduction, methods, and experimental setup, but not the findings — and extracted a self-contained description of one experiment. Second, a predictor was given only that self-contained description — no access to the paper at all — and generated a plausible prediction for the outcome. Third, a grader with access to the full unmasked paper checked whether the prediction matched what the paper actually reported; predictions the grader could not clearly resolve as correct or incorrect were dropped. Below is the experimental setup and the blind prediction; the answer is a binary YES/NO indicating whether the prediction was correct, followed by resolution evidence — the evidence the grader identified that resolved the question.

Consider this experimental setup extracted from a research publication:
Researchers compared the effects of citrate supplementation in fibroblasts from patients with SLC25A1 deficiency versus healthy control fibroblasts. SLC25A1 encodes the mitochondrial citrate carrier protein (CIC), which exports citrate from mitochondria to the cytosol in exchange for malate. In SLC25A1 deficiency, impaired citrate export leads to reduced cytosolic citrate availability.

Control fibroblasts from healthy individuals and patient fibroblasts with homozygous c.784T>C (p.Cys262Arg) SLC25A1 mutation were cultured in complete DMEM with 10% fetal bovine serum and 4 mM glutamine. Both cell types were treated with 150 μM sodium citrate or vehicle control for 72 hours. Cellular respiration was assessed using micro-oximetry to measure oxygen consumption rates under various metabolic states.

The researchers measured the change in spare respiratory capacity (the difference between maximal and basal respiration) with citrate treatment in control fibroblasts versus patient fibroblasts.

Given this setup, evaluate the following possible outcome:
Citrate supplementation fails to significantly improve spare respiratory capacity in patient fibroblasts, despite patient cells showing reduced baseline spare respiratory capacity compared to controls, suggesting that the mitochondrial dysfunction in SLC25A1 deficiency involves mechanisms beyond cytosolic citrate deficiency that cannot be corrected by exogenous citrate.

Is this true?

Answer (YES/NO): YES